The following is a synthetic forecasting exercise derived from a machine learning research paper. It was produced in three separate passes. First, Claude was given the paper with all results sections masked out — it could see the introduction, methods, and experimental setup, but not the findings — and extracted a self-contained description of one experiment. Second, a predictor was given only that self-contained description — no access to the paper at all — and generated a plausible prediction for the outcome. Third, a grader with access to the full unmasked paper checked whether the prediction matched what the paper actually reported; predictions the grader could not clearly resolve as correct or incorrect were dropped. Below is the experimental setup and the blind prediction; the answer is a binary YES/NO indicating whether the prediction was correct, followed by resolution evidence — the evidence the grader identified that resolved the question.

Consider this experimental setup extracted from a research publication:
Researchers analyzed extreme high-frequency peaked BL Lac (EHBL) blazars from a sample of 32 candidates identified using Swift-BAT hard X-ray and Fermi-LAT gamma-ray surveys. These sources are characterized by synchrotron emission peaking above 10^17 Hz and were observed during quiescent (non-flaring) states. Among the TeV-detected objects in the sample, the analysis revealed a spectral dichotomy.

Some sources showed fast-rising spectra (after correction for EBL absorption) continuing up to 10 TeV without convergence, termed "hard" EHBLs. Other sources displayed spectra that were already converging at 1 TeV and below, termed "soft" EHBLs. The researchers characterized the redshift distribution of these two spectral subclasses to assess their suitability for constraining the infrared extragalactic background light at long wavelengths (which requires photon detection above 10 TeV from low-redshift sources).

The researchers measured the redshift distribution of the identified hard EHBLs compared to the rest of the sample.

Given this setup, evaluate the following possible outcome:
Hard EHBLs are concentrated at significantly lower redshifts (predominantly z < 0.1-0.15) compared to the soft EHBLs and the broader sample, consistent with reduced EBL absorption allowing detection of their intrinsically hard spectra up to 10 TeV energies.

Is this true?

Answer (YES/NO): NO